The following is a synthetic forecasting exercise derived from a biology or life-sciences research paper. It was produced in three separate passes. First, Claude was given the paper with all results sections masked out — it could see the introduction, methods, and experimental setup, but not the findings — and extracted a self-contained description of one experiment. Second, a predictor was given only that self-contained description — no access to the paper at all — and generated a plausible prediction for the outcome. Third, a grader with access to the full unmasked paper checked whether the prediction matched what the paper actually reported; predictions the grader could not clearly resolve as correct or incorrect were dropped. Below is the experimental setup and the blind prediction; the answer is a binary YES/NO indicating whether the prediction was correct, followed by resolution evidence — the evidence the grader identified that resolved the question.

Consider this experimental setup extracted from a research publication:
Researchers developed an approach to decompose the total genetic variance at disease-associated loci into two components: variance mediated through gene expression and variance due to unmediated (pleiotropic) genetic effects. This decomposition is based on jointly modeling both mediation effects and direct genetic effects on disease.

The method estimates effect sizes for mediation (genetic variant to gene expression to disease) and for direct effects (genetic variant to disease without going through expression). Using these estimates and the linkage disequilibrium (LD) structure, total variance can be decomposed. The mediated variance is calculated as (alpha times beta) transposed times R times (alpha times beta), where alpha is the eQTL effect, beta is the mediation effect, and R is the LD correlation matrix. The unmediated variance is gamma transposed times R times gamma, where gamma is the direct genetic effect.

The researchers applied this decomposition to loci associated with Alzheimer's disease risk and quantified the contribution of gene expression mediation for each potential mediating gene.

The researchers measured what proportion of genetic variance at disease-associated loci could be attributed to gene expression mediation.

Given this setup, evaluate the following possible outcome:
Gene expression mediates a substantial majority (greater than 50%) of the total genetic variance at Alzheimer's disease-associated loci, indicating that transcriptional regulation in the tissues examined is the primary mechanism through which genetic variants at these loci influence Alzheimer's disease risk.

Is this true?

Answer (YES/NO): NO